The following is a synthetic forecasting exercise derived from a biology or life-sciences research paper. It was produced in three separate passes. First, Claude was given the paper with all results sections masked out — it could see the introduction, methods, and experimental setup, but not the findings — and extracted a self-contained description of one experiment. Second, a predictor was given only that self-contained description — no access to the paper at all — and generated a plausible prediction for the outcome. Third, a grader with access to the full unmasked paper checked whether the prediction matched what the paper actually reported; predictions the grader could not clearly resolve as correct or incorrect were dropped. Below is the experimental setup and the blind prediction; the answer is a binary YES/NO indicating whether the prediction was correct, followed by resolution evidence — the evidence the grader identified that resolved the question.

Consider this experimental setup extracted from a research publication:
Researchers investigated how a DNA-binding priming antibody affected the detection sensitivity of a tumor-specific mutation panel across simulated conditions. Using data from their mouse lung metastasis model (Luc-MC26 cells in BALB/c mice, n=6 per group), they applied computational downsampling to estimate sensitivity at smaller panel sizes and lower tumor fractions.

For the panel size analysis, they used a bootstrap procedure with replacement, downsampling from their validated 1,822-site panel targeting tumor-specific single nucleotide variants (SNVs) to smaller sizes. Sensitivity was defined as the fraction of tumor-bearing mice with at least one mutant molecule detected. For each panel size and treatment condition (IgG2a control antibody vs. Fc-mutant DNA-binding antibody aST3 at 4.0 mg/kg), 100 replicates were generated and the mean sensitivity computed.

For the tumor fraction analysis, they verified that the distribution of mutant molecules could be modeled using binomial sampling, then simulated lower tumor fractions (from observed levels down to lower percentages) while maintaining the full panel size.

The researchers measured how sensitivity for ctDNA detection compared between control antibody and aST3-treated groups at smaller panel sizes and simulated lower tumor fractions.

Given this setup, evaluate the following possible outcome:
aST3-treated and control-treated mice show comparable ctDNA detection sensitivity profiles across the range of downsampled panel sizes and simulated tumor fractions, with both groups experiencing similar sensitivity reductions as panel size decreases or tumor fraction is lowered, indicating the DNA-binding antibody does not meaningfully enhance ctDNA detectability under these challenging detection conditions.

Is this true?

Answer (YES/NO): NO